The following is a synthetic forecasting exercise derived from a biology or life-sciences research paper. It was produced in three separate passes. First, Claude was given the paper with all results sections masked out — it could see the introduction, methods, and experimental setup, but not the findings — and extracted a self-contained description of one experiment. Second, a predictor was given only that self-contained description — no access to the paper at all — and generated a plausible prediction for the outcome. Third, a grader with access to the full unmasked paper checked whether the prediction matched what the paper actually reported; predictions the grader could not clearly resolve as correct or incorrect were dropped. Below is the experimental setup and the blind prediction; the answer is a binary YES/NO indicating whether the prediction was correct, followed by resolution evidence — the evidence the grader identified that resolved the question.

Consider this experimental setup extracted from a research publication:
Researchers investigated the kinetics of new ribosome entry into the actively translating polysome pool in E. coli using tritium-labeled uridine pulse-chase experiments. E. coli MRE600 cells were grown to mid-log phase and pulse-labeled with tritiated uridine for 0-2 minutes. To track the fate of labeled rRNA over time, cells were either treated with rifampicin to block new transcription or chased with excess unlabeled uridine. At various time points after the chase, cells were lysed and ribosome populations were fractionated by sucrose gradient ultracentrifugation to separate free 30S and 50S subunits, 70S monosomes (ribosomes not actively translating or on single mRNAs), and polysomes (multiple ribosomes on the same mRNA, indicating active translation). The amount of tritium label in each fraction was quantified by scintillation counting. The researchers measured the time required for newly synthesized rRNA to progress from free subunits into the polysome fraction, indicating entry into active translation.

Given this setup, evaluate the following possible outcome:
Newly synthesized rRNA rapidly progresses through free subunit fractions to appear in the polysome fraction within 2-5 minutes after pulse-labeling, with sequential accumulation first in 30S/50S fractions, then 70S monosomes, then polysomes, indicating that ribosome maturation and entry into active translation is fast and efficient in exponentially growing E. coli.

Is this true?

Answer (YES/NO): NO